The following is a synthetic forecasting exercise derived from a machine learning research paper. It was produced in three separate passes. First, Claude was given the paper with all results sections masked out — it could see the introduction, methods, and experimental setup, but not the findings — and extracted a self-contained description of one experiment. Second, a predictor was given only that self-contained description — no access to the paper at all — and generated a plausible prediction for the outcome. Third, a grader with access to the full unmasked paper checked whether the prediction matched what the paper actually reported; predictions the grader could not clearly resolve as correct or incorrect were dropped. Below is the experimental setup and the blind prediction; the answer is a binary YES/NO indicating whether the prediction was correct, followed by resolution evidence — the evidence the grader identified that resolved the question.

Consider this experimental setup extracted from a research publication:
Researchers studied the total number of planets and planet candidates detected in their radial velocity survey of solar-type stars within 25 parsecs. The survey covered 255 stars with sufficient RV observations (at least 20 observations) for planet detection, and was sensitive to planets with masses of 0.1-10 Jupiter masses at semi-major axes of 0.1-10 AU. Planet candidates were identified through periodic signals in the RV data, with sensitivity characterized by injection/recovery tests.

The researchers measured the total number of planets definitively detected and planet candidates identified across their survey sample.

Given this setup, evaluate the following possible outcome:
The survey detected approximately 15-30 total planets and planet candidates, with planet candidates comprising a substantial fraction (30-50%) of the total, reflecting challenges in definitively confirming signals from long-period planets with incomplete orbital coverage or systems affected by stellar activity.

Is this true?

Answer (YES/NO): NO